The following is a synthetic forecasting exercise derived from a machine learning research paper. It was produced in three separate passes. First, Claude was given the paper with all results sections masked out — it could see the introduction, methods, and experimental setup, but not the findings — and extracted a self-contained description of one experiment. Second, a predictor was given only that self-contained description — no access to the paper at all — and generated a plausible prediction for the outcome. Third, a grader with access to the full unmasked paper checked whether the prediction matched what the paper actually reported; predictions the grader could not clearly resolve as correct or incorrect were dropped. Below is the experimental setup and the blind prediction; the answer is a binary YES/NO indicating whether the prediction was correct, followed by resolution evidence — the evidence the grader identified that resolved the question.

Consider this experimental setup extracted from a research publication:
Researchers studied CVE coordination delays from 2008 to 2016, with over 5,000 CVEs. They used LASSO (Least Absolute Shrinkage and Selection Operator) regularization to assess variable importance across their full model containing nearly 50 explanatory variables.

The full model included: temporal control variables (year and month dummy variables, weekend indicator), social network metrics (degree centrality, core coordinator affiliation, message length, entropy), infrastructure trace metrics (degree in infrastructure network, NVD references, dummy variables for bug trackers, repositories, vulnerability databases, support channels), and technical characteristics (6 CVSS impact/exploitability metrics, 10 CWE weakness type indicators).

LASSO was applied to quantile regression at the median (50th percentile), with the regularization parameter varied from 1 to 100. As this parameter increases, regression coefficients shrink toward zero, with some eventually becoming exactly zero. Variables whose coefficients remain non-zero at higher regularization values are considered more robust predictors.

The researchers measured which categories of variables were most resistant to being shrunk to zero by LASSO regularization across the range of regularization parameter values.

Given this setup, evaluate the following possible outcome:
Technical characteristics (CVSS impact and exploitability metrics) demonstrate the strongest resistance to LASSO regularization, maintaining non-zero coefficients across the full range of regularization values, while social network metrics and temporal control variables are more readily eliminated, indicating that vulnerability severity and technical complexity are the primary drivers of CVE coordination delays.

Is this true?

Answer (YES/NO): NO